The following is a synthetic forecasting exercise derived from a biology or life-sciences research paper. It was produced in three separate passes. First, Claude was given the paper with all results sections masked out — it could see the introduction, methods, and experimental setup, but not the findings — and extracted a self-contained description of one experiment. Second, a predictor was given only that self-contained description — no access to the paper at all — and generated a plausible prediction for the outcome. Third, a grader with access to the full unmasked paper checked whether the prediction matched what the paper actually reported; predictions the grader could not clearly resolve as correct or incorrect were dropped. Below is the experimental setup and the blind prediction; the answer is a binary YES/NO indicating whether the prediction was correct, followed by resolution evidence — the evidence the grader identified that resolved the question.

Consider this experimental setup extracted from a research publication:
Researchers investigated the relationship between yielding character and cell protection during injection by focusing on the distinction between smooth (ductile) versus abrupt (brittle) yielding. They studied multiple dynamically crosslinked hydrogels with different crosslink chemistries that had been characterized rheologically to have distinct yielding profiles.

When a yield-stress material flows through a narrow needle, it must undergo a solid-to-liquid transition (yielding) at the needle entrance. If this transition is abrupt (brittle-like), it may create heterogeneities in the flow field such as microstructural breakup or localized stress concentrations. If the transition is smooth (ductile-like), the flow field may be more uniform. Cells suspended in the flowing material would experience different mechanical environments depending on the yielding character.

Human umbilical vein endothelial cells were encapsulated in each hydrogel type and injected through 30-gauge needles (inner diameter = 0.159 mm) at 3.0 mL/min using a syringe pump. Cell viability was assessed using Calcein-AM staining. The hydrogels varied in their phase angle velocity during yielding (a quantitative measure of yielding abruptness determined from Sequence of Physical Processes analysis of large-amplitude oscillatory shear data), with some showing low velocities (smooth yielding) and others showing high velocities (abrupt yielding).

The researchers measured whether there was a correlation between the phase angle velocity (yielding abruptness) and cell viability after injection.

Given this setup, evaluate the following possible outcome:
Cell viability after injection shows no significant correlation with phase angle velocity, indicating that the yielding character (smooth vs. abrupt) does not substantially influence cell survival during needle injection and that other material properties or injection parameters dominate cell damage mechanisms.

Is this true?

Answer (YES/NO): NO